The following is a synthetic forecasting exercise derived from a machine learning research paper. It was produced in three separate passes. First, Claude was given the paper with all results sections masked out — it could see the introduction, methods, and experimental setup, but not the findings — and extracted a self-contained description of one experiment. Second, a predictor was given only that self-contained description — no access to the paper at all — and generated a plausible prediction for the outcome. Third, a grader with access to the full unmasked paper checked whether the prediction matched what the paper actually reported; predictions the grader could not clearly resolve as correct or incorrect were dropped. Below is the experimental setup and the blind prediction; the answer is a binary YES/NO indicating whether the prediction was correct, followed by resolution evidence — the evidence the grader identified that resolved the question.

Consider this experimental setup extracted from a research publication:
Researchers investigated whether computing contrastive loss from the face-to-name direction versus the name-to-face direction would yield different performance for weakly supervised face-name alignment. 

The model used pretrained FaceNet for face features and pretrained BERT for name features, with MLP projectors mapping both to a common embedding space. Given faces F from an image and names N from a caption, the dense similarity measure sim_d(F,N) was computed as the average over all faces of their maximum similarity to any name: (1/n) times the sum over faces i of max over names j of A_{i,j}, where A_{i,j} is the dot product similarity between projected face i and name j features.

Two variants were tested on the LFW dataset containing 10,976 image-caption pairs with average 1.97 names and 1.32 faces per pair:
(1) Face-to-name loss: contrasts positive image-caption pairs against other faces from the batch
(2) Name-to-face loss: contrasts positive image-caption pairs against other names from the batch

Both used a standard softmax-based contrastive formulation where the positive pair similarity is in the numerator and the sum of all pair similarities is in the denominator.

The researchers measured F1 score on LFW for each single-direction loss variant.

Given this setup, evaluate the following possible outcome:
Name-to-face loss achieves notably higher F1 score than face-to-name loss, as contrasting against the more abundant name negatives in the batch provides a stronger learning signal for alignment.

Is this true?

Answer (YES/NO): NO